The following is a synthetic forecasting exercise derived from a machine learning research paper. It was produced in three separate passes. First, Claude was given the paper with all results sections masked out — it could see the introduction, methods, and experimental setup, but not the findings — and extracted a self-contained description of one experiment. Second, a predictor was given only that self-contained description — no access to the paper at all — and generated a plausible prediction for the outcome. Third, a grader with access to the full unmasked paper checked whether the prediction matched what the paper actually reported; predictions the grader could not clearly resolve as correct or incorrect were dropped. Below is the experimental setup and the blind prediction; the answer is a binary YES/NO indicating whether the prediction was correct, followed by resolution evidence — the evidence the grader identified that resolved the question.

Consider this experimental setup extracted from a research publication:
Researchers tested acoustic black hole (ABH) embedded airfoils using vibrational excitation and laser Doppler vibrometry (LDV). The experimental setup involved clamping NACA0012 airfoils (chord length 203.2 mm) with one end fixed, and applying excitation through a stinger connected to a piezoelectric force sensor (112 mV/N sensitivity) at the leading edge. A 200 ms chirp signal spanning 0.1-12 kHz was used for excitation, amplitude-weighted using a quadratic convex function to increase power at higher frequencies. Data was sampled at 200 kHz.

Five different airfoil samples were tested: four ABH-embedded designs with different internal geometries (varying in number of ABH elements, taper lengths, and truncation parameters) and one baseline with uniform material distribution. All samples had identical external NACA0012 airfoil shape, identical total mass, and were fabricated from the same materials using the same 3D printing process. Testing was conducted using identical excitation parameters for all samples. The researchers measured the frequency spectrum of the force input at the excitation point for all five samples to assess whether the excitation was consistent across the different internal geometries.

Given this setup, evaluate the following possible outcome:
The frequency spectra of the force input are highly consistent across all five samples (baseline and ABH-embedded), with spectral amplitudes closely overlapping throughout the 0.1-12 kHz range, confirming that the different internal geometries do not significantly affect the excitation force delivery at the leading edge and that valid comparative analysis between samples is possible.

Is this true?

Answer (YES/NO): YES